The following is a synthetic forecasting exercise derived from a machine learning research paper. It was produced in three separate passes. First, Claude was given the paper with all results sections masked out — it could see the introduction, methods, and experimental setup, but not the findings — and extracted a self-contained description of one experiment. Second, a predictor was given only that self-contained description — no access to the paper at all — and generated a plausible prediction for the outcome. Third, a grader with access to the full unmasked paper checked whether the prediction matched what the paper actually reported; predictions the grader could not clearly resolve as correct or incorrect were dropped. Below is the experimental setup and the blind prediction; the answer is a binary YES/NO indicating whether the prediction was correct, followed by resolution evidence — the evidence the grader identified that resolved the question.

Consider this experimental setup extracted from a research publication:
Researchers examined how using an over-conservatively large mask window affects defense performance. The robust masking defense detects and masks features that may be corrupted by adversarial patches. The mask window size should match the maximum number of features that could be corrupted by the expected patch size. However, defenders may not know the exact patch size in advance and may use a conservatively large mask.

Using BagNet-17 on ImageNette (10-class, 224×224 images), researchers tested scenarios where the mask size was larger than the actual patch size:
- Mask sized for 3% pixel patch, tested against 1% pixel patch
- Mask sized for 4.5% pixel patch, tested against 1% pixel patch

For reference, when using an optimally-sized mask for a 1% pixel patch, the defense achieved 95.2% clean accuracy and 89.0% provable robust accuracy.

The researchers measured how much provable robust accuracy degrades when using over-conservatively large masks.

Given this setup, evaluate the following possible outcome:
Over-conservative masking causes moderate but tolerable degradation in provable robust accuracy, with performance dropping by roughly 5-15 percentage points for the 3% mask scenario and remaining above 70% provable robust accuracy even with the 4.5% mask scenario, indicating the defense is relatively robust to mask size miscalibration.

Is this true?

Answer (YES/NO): NO